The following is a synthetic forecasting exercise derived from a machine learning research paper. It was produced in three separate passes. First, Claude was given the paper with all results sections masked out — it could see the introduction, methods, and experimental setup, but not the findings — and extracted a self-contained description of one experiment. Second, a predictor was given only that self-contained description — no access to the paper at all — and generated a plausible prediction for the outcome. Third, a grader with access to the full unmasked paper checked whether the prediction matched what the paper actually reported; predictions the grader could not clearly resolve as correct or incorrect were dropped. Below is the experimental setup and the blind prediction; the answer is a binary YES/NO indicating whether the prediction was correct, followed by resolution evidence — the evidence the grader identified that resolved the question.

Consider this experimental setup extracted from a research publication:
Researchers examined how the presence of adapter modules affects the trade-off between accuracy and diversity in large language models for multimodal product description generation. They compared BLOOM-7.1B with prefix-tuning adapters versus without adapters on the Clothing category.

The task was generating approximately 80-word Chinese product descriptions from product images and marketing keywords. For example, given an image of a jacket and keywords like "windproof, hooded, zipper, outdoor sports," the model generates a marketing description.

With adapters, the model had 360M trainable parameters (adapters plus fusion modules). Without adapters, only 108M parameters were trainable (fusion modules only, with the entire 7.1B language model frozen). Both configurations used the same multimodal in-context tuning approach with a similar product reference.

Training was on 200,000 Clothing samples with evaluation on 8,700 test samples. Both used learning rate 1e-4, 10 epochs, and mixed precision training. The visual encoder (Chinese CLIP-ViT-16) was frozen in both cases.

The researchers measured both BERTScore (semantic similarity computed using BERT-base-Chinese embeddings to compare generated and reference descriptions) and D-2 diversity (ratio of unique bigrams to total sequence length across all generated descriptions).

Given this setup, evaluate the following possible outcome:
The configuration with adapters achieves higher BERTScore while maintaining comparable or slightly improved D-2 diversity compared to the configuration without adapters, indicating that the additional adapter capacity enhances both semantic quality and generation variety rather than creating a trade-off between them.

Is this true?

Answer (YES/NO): NO